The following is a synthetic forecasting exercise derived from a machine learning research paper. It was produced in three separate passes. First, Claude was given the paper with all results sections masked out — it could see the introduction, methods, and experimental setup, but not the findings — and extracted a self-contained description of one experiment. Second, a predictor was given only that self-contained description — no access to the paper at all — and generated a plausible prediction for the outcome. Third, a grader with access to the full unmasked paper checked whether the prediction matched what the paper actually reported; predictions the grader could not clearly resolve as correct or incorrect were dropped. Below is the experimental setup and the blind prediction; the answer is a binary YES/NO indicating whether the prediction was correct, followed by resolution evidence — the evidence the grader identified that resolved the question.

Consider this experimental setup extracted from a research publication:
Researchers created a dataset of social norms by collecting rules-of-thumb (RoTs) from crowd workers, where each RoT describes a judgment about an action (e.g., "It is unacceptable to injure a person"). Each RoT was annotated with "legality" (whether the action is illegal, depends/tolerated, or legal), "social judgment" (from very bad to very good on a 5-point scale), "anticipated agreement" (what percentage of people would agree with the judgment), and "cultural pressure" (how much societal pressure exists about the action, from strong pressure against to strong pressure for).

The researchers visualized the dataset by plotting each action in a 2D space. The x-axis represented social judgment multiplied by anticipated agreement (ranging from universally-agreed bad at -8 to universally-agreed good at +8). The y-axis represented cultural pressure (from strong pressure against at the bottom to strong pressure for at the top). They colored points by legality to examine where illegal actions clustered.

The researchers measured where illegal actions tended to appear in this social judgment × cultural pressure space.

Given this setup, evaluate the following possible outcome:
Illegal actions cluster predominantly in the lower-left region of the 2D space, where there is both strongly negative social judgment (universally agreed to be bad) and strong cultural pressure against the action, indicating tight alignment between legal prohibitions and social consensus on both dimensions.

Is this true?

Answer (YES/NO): YES